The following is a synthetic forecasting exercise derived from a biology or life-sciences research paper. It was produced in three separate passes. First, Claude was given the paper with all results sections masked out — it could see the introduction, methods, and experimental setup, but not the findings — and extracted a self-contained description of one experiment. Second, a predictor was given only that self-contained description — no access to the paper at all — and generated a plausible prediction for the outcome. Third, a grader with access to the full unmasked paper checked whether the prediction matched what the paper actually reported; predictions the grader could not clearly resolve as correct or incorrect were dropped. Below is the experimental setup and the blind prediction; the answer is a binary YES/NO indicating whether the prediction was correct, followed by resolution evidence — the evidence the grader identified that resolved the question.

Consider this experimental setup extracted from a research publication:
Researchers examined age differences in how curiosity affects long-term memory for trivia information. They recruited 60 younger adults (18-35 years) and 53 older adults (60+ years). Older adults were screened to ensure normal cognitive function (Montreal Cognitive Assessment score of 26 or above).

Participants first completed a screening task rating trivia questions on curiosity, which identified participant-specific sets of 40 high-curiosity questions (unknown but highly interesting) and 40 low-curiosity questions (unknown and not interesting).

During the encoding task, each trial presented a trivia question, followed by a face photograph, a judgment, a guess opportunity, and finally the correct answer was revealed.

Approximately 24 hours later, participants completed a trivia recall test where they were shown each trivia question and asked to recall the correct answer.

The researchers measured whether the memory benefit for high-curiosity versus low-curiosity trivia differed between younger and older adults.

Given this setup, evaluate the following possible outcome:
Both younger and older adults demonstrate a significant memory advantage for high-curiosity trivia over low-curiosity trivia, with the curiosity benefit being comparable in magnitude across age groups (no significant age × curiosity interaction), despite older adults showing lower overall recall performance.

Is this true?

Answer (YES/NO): NO